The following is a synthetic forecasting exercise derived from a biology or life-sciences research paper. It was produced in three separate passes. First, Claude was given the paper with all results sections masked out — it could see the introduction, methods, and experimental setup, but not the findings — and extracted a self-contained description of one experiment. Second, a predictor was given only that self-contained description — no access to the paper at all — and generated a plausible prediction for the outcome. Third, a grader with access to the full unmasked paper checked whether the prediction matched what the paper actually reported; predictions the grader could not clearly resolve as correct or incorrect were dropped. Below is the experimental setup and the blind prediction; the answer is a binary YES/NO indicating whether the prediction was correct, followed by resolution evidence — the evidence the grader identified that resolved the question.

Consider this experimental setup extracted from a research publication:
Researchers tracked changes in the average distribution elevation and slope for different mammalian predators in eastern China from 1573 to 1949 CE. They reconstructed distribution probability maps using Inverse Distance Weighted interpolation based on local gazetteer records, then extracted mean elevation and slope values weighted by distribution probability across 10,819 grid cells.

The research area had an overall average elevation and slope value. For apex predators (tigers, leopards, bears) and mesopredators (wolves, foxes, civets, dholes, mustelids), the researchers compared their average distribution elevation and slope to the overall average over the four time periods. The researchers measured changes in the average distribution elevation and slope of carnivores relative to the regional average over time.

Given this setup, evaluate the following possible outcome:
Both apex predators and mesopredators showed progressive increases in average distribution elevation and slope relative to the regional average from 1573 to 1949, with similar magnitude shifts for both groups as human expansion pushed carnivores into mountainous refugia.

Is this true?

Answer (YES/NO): NO